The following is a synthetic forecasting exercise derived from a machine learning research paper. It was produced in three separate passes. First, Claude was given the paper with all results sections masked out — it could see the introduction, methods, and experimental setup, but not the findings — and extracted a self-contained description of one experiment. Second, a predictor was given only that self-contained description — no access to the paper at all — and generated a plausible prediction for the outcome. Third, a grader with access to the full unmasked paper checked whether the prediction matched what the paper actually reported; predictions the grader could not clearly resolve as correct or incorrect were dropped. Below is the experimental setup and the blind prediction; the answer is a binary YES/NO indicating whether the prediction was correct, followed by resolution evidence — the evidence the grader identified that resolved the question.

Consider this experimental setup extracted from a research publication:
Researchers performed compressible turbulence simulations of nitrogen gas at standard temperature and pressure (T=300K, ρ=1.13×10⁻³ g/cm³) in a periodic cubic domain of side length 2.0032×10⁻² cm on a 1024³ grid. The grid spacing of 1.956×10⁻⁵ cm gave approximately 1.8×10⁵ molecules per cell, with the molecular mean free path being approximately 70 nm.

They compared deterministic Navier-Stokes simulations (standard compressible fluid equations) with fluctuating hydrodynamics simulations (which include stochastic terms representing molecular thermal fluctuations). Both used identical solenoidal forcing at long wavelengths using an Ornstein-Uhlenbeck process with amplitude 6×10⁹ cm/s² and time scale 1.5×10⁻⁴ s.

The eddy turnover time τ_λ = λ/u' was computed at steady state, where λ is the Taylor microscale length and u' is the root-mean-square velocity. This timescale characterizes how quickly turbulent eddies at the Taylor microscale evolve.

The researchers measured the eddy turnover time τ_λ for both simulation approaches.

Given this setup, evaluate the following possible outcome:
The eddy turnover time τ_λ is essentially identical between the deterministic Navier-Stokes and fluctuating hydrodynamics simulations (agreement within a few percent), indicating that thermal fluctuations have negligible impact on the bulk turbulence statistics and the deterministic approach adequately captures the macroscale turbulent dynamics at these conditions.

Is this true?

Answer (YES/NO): NO